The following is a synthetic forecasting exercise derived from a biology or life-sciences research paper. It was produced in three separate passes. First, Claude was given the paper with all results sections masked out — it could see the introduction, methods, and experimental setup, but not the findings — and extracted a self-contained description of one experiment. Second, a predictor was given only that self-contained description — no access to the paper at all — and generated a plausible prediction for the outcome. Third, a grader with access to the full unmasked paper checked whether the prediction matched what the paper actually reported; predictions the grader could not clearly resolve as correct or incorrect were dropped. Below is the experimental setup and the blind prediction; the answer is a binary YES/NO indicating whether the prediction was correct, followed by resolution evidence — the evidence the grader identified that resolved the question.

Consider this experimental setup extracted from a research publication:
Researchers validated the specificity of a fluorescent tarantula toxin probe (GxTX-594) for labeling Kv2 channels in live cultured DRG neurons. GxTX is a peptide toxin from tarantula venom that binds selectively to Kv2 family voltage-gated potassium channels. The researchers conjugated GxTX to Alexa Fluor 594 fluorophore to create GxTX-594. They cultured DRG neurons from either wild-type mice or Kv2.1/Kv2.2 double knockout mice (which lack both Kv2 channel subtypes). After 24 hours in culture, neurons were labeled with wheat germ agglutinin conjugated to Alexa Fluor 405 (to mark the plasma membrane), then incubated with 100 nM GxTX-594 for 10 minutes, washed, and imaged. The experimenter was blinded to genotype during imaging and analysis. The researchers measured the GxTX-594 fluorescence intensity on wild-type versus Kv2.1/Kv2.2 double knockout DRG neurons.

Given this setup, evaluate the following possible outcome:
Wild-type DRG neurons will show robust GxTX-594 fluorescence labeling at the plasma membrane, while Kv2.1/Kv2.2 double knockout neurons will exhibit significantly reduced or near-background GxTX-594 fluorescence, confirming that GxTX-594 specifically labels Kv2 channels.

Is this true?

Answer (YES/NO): YES